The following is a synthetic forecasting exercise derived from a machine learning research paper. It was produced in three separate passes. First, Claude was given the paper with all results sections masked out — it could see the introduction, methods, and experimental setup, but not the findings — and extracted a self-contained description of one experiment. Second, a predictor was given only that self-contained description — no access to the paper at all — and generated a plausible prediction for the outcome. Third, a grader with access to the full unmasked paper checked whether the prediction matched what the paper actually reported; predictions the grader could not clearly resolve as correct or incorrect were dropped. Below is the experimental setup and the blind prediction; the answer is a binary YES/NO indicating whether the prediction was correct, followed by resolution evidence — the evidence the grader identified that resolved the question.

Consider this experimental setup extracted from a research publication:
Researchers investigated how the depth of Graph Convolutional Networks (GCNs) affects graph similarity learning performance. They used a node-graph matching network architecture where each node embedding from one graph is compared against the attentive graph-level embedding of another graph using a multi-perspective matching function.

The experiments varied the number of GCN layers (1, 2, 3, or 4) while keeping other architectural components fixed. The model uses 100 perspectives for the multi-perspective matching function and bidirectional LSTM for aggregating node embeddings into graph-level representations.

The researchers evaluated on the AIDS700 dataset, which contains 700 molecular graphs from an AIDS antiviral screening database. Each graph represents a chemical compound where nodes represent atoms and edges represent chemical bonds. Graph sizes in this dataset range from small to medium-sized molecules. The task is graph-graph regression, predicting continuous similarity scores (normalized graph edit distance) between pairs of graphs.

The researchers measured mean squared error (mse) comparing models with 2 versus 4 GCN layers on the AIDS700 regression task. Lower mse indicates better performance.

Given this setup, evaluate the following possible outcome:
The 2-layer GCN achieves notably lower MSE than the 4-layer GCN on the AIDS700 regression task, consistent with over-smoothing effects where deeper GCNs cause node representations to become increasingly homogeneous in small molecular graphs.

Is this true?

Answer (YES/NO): NO